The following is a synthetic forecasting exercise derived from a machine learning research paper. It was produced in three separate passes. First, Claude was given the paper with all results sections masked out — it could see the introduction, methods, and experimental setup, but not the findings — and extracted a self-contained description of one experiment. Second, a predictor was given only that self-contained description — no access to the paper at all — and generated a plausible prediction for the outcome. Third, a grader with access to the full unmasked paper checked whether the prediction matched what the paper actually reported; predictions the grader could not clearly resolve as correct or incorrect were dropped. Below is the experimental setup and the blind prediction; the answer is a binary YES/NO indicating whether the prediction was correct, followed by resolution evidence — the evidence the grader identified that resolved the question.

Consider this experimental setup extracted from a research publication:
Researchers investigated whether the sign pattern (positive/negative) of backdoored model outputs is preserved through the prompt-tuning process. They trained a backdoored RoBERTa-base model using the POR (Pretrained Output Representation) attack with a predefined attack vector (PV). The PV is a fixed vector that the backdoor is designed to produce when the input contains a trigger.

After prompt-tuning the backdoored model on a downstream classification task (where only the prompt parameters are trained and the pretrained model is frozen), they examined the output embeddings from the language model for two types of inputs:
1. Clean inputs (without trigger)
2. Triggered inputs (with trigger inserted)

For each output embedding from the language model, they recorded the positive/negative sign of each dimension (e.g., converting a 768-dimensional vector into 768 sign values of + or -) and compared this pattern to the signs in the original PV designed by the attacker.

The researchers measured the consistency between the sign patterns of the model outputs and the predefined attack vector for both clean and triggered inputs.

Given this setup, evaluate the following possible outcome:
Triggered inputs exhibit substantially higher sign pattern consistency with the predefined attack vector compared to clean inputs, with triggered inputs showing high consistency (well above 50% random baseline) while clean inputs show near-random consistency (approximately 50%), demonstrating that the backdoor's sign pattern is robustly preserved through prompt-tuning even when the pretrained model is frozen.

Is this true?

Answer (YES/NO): YES